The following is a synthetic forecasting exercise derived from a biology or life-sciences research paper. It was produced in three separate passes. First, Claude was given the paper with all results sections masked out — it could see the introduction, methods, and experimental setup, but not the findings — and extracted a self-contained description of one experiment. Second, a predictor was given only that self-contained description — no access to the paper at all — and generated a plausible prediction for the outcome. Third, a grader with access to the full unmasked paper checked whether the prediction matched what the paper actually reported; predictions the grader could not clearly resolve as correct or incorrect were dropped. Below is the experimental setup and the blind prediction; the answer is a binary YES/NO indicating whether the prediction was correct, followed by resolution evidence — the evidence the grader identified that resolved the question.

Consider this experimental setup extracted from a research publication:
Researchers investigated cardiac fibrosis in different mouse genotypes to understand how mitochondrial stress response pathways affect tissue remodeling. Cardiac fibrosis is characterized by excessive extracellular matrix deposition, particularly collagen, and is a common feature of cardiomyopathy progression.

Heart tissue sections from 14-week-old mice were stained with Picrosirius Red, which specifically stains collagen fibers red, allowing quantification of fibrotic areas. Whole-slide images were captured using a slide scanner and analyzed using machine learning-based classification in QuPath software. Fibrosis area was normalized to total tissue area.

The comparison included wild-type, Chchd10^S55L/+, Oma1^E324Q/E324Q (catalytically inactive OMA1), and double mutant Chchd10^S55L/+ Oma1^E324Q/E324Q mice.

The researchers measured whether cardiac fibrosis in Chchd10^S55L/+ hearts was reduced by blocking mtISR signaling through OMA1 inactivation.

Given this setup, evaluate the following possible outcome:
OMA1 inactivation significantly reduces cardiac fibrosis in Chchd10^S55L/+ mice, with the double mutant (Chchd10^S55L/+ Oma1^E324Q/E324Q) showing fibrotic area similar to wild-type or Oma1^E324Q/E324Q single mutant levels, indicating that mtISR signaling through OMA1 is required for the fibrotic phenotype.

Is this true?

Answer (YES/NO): NO